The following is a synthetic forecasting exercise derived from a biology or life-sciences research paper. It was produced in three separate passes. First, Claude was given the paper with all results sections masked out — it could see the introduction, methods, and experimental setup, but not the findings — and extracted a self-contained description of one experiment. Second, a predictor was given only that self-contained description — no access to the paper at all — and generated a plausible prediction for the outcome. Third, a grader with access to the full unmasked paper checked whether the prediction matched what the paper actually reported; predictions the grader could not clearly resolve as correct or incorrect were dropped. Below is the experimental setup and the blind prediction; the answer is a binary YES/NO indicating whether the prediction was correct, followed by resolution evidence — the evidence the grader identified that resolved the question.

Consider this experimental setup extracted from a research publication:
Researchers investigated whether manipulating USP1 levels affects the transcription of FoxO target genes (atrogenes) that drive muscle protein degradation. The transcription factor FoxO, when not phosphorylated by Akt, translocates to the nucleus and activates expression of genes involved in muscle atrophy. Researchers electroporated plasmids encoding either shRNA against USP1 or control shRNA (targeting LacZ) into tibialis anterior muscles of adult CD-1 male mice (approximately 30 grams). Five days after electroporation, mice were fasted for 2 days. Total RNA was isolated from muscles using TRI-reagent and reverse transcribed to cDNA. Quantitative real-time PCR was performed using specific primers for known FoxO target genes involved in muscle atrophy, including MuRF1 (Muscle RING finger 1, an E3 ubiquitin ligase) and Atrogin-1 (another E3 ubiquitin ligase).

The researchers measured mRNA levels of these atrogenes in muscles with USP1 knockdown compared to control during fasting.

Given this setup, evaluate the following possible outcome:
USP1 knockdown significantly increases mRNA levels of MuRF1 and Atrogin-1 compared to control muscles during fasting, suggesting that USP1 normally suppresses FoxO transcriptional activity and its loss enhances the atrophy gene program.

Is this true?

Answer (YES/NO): NO